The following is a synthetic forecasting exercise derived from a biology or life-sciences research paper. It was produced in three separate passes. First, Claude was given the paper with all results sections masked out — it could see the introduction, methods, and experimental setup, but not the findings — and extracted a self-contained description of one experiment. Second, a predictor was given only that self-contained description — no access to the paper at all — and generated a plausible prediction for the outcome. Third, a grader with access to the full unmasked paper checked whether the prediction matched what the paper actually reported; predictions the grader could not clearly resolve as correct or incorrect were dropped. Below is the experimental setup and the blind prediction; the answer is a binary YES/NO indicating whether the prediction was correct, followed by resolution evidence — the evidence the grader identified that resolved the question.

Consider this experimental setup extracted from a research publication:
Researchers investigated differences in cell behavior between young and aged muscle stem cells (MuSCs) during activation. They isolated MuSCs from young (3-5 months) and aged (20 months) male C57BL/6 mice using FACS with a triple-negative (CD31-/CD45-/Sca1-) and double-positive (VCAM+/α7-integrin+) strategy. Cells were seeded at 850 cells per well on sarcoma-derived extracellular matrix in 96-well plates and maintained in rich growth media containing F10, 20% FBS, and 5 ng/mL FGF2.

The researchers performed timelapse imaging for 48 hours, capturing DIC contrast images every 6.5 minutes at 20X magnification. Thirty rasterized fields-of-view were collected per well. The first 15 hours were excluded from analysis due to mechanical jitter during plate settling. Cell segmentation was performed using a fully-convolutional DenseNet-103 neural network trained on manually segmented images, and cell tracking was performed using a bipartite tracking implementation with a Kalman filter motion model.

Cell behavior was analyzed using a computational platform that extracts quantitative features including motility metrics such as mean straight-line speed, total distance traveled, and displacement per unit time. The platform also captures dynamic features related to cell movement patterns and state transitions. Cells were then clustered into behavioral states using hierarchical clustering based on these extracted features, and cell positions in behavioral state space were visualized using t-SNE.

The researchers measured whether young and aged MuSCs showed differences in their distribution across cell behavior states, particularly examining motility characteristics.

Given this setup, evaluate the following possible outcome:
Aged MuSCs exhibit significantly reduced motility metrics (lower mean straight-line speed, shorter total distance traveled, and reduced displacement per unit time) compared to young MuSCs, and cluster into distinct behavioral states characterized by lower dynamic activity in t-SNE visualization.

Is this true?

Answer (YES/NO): NO